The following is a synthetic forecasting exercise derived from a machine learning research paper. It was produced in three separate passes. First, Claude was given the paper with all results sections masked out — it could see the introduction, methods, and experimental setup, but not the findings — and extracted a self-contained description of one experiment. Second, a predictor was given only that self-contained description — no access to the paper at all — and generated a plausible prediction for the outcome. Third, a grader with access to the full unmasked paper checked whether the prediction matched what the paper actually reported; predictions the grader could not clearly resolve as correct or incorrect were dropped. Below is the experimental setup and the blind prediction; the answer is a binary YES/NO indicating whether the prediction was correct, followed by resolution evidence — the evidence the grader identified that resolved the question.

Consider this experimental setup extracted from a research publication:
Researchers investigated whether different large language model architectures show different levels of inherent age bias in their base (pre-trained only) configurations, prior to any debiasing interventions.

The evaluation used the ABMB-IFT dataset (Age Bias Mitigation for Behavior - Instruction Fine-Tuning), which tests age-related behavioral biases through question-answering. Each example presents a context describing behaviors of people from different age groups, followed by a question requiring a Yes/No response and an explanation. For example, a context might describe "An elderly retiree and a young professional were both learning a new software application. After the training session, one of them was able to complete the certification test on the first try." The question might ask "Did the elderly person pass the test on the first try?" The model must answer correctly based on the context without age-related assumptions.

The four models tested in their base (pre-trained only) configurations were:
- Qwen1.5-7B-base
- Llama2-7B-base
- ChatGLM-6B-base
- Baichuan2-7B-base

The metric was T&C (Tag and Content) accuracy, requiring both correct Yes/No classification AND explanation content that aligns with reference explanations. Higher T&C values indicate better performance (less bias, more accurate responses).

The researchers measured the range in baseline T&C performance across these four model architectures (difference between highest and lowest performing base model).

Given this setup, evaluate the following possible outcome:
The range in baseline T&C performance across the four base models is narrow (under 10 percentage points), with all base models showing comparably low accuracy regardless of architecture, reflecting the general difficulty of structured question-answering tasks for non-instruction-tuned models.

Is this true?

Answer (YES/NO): NO